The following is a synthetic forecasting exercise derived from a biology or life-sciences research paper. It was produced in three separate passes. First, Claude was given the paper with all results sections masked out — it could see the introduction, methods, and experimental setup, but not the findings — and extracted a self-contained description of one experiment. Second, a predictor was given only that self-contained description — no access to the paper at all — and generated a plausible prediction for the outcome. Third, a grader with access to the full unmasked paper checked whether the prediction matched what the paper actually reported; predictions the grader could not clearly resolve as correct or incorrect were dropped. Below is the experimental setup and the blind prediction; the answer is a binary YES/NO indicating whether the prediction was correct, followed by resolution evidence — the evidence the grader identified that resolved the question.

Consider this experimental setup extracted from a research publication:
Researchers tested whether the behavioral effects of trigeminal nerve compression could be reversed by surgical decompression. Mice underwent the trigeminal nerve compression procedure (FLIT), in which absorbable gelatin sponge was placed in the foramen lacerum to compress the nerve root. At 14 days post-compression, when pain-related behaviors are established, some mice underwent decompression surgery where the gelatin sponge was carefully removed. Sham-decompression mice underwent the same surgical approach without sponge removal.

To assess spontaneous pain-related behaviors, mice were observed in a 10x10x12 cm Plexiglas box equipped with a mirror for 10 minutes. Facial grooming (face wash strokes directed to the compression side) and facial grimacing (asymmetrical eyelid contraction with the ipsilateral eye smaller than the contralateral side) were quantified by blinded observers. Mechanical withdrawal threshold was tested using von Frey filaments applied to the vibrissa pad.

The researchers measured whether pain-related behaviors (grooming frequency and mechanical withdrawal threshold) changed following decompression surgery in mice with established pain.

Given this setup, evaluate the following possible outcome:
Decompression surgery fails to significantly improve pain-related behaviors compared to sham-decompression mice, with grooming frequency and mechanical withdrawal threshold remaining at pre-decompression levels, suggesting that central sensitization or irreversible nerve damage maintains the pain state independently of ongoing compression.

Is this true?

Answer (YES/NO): NO